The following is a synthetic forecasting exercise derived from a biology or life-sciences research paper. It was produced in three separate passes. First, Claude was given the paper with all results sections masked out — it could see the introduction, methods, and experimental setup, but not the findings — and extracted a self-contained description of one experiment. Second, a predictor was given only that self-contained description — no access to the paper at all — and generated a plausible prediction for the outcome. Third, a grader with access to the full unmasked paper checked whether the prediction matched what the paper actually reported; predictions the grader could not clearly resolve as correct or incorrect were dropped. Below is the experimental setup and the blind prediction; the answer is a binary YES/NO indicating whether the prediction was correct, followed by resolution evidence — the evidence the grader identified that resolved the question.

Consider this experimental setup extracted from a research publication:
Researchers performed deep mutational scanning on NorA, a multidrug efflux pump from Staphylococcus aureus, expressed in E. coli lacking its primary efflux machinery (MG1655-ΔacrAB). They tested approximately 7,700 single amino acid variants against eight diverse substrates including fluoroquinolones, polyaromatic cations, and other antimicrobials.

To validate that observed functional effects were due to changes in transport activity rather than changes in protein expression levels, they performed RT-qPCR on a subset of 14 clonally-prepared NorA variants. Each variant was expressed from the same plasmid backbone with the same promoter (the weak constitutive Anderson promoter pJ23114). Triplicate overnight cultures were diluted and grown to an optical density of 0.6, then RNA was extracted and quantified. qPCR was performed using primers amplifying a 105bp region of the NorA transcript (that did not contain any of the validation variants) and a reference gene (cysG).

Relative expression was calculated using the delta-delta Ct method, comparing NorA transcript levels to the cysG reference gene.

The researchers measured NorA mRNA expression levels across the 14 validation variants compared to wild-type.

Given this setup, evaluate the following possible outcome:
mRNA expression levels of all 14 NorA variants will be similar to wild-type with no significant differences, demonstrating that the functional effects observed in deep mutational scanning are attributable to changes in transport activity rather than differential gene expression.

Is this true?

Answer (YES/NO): NO